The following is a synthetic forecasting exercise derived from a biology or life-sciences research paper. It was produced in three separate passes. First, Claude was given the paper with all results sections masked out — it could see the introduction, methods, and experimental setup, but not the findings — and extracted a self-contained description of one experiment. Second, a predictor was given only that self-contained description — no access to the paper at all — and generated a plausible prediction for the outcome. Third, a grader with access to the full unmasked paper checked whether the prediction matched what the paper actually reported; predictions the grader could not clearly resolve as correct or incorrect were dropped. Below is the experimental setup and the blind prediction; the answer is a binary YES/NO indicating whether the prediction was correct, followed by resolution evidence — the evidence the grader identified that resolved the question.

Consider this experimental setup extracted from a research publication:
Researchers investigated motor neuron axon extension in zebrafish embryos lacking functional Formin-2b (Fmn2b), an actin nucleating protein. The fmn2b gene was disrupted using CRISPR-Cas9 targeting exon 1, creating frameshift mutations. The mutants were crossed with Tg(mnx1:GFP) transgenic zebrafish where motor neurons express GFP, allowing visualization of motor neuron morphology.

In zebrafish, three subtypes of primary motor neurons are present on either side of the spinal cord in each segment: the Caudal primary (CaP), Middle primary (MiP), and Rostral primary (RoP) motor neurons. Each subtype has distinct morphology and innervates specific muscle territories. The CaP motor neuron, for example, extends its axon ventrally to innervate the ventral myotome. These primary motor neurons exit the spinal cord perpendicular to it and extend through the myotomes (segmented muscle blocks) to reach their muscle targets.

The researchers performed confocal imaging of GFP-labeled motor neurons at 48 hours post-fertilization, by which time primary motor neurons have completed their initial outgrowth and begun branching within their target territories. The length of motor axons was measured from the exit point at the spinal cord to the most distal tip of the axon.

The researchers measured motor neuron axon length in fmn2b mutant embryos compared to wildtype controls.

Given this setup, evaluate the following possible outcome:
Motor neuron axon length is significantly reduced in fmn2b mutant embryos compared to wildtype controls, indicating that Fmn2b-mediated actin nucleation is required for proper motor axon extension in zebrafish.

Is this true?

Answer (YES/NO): YES